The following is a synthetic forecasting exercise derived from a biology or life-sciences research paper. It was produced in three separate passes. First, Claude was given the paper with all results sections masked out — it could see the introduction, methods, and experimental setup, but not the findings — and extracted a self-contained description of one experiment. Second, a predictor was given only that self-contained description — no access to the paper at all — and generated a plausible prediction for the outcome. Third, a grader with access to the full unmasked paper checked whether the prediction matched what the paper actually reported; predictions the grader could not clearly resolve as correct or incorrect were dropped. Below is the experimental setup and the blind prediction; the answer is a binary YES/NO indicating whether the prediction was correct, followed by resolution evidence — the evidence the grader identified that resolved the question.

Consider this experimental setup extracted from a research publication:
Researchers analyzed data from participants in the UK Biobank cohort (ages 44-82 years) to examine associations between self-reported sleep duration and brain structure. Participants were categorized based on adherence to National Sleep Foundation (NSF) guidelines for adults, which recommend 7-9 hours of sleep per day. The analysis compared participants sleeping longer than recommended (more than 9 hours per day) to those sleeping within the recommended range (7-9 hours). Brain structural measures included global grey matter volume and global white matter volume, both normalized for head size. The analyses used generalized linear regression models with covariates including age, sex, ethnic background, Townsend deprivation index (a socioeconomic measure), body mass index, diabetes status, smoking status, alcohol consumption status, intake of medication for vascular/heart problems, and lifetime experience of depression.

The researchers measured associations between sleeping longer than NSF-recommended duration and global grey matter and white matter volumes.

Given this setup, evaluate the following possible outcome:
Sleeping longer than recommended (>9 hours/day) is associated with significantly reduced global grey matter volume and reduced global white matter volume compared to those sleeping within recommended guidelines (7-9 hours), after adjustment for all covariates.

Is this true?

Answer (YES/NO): YES